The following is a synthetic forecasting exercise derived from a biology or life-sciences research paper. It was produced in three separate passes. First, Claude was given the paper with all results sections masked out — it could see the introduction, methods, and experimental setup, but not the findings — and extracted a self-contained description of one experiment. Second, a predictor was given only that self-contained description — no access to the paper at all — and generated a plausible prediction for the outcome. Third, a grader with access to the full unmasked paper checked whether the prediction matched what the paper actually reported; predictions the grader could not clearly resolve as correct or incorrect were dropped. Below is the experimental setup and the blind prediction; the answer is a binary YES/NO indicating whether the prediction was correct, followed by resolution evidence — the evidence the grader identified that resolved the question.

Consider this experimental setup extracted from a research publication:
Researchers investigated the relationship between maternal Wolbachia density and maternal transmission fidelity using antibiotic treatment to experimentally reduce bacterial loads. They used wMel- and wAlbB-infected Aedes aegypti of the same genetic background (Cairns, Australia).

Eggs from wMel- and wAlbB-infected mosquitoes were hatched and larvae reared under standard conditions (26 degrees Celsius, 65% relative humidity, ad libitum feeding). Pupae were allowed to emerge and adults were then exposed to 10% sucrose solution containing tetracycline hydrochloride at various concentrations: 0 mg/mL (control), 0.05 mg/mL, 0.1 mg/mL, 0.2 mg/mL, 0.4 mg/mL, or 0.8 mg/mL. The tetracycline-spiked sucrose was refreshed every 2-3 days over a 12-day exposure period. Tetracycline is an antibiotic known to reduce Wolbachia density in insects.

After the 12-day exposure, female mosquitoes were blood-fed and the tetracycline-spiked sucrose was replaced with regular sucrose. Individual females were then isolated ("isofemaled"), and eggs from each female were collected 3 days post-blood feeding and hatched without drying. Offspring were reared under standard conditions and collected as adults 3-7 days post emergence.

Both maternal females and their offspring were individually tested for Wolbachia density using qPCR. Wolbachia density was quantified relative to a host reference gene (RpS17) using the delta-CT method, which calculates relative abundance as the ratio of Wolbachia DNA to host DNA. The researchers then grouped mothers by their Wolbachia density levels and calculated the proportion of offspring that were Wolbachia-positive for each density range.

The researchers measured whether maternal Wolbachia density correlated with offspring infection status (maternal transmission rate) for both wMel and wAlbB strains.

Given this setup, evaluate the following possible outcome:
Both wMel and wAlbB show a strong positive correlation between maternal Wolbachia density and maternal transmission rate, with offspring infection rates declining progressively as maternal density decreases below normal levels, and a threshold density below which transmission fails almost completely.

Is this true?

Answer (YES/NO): NO